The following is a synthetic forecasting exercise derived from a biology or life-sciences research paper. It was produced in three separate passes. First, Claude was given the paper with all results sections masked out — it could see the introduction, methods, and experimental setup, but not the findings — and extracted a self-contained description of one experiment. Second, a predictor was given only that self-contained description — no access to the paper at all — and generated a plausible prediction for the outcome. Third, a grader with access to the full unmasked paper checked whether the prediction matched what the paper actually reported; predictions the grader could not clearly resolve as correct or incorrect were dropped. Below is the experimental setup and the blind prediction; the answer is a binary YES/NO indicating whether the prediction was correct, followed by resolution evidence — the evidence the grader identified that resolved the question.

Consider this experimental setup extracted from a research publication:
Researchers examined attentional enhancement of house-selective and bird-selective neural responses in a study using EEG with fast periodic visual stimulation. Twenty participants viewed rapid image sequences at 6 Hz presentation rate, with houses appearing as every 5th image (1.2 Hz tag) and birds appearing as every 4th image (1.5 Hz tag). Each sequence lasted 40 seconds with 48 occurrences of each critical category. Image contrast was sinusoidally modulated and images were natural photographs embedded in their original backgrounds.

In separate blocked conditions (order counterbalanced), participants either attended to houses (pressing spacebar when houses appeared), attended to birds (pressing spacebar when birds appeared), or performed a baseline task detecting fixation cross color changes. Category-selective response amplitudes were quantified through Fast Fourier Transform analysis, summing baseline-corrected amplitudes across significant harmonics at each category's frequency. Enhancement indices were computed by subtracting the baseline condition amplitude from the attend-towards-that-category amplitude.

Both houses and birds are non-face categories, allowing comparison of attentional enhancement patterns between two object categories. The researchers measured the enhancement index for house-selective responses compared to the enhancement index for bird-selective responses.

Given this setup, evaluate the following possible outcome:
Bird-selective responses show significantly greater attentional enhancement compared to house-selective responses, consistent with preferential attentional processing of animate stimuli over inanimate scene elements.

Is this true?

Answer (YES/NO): NO